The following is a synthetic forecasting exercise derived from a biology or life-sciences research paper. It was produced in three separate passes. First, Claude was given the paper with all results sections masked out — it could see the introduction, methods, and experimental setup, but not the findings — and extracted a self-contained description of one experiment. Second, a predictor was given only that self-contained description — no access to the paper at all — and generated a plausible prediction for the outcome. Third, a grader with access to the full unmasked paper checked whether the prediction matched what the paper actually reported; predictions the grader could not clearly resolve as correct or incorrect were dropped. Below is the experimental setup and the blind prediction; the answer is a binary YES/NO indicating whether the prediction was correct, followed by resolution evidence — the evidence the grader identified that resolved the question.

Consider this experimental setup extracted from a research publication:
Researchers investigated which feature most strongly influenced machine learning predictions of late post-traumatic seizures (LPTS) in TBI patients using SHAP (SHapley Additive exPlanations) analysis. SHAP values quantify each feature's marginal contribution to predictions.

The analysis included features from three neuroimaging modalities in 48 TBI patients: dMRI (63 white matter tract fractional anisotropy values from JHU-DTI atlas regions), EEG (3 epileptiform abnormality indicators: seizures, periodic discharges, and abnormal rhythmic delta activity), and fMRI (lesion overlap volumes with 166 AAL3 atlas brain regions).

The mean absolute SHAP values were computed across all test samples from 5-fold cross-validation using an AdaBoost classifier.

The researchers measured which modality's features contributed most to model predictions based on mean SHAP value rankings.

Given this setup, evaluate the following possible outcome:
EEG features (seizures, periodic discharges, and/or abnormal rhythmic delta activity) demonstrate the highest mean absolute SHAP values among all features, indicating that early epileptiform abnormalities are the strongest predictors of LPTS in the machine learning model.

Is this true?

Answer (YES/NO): NO